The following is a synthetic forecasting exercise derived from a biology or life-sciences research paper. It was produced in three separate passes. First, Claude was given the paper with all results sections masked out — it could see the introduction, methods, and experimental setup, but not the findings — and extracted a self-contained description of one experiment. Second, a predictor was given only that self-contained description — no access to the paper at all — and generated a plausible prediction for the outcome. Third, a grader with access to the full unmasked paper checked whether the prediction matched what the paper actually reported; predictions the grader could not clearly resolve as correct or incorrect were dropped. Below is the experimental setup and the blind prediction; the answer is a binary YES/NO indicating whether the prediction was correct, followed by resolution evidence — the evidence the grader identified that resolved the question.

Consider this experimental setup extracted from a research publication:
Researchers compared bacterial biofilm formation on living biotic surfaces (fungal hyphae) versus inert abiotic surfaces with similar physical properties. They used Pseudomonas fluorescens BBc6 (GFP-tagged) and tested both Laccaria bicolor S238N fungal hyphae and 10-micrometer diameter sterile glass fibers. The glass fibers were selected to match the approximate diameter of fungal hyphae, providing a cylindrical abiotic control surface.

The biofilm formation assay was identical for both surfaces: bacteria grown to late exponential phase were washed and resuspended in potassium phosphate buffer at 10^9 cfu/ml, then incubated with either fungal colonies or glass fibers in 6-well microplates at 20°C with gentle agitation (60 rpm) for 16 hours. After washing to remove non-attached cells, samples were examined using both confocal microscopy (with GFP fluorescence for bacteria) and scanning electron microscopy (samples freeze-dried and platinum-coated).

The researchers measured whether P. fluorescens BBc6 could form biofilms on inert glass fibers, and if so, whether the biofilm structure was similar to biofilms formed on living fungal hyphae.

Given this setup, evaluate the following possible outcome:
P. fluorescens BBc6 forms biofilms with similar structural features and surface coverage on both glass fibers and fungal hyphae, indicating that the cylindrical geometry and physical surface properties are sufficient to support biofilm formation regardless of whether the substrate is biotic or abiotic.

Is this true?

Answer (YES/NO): NO